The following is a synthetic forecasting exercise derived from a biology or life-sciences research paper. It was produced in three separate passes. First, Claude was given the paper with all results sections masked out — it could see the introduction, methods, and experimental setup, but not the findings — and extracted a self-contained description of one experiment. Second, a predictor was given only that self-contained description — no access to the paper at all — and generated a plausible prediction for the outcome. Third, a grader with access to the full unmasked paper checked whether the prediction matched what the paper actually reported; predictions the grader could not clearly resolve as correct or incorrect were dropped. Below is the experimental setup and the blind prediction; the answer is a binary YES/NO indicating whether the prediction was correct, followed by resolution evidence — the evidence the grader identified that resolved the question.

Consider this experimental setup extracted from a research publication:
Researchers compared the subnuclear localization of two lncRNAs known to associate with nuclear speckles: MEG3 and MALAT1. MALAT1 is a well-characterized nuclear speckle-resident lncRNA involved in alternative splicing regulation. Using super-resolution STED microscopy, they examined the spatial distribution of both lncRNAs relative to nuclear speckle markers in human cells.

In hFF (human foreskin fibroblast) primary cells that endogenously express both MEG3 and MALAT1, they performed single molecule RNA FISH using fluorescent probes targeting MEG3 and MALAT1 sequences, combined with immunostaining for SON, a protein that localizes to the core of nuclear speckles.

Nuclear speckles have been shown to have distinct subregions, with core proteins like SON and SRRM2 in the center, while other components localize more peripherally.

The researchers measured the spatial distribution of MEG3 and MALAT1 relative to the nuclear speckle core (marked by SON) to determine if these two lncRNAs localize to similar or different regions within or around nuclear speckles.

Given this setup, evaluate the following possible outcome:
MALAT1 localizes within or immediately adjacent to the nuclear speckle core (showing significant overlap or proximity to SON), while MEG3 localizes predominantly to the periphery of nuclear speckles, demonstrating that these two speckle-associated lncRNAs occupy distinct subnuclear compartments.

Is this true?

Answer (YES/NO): NO